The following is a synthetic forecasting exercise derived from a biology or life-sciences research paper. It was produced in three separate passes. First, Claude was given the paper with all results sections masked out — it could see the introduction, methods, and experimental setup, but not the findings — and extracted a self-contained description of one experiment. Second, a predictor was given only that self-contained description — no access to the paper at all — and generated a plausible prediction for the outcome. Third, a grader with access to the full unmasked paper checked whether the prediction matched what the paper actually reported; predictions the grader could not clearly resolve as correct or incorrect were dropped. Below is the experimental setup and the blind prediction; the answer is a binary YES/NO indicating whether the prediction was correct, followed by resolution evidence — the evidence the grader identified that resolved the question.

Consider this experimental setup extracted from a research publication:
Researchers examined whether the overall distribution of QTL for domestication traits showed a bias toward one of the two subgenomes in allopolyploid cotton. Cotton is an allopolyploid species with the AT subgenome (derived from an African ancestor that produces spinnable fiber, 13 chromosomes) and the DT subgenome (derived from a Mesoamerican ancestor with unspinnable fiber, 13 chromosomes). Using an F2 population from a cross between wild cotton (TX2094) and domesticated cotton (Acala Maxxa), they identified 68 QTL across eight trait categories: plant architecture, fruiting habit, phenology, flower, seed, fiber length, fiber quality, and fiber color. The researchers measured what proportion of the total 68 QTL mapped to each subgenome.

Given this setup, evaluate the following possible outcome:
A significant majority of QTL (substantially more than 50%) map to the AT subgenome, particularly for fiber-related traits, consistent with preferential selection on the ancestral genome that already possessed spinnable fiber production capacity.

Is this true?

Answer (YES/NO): NO